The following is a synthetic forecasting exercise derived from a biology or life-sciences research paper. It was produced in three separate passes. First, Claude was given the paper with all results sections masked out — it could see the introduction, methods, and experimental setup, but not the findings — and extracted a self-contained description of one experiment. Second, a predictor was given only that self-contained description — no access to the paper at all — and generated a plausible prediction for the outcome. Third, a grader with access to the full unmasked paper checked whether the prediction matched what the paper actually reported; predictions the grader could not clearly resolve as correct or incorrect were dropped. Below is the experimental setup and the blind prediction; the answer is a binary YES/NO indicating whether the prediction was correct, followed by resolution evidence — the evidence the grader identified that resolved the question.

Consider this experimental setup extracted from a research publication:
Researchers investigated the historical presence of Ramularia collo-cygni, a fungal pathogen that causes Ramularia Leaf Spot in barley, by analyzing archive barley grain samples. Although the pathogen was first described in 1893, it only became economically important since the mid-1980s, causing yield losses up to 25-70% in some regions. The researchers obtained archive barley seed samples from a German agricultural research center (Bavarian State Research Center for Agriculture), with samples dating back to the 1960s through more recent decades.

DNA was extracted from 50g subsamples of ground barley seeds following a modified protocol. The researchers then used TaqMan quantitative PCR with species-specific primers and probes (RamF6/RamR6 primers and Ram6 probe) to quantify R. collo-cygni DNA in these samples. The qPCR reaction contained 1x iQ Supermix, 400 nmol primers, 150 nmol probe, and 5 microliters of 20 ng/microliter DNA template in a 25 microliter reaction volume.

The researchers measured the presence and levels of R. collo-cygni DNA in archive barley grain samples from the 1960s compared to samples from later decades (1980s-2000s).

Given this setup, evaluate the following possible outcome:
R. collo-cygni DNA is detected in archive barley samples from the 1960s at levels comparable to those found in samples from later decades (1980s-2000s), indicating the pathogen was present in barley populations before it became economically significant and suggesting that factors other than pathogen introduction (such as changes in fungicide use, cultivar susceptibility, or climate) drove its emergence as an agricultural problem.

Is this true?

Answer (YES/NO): NO